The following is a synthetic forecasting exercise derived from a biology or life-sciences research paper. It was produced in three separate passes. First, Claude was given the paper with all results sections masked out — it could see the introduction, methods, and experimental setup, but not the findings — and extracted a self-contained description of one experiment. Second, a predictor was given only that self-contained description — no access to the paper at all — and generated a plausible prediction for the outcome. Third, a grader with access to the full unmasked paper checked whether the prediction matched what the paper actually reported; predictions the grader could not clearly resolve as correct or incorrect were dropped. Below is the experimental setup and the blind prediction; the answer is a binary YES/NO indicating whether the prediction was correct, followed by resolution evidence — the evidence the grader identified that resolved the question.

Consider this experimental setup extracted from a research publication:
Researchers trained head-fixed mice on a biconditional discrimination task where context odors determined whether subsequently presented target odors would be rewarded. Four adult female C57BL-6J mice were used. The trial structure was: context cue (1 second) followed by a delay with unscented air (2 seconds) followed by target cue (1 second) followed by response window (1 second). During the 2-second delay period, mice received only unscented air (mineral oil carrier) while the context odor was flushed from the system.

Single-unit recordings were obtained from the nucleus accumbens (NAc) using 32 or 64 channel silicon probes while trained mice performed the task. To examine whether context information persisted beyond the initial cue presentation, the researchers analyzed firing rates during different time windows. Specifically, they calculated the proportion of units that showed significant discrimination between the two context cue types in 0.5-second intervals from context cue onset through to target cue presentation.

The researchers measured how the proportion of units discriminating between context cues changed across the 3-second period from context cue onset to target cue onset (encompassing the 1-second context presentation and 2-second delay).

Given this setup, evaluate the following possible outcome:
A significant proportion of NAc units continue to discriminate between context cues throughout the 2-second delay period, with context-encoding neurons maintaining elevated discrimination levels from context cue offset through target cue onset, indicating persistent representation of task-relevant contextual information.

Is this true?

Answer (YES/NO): YES